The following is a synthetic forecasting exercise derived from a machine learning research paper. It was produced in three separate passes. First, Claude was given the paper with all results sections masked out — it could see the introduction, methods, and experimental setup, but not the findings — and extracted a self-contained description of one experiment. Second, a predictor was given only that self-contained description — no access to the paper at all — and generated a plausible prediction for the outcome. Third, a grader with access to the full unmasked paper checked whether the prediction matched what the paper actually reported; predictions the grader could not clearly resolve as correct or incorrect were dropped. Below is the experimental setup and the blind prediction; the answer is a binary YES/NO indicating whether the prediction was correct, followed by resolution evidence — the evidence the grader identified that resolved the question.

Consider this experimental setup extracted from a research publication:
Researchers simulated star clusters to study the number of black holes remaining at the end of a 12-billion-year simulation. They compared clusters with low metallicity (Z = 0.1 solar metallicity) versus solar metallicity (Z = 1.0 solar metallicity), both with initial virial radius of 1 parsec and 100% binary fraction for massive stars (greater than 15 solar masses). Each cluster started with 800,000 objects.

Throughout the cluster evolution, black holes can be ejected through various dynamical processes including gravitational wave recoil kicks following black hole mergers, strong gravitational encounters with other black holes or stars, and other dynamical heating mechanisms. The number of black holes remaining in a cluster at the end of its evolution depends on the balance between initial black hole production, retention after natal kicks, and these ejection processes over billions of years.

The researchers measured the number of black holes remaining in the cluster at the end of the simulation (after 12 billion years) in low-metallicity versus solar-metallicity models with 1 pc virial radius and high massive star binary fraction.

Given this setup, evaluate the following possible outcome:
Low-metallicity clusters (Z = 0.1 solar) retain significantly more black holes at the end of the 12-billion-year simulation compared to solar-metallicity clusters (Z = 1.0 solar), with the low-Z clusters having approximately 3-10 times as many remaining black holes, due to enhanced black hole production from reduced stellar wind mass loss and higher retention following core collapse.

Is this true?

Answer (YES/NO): NO